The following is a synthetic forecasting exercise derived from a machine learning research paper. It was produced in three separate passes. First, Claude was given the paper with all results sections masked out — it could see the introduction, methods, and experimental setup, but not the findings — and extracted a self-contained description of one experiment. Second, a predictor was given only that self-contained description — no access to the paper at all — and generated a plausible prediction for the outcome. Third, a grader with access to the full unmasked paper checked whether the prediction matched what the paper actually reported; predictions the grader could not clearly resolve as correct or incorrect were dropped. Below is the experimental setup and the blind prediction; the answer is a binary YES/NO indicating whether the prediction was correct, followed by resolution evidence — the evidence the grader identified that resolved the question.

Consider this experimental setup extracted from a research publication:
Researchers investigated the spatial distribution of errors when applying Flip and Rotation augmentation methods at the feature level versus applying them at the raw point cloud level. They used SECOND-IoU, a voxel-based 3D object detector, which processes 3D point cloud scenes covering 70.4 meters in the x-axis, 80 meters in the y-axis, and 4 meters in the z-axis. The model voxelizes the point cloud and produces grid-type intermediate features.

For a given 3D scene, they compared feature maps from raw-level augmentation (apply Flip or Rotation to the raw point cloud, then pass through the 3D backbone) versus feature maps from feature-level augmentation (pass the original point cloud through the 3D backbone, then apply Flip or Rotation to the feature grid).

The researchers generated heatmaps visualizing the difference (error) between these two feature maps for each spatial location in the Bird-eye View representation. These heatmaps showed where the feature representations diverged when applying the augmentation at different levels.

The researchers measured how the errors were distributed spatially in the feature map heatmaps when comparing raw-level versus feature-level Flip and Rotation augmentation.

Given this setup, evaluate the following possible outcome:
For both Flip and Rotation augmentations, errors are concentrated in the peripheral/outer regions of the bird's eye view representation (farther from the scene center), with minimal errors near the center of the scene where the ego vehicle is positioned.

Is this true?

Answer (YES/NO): NO